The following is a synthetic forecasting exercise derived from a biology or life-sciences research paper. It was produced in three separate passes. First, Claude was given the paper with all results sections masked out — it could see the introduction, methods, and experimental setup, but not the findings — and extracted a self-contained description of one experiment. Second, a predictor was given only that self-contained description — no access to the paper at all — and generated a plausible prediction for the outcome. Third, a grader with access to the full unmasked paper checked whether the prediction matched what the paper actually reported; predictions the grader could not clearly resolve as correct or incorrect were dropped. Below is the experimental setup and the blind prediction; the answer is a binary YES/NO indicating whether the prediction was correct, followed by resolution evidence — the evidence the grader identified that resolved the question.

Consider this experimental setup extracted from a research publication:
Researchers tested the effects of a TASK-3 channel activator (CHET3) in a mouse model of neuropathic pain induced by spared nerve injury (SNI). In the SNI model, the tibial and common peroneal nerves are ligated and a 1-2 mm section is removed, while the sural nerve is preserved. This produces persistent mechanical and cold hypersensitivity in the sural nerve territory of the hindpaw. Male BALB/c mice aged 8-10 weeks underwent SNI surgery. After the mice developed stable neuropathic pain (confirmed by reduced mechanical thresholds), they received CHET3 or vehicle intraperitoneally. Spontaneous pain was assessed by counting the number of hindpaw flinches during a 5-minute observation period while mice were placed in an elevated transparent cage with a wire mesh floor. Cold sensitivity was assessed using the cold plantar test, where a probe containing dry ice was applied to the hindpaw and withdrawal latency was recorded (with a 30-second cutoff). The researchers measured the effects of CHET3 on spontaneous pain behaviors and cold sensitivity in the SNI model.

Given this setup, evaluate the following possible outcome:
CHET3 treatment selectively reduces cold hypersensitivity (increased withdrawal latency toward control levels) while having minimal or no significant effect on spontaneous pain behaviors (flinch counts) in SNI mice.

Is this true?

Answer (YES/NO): NO